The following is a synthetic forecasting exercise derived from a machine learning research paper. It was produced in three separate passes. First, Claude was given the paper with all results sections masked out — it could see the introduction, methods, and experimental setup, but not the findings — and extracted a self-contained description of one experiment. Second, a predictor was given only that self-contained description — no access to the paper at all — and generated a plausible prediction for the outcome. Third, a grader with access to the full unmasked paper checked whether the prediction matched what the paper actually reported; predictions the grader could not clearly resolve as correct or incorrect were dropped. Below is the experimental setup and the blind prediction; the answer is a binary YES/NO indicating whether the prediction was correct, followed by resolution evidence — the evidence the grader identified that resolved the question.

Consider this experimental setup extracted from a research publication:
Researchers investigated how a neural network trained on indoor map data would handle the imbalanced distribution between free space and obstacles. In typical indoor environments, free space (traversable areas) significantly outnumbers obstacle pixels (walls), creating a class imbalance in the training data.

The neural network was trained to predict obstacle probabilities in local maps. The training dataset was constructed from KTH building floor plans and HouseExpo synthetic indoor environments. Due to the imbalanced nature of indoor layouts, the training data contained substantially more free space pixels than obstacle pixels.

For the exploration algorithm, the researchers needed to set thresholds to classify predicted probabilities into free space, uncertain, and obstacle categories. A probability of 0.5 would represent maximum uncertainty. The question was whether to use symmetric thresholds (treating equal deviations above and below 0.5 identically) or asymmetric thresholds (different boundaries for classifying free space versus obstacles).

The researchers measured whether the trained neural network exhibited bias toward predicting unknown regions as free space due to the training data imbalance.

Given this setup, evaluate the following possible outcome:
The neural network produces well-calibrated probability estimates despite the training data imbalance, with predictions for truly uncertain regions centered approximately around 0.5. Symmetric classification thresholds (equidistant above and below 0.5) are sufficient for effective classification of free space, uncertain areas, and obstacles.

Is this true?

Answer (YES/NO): NO